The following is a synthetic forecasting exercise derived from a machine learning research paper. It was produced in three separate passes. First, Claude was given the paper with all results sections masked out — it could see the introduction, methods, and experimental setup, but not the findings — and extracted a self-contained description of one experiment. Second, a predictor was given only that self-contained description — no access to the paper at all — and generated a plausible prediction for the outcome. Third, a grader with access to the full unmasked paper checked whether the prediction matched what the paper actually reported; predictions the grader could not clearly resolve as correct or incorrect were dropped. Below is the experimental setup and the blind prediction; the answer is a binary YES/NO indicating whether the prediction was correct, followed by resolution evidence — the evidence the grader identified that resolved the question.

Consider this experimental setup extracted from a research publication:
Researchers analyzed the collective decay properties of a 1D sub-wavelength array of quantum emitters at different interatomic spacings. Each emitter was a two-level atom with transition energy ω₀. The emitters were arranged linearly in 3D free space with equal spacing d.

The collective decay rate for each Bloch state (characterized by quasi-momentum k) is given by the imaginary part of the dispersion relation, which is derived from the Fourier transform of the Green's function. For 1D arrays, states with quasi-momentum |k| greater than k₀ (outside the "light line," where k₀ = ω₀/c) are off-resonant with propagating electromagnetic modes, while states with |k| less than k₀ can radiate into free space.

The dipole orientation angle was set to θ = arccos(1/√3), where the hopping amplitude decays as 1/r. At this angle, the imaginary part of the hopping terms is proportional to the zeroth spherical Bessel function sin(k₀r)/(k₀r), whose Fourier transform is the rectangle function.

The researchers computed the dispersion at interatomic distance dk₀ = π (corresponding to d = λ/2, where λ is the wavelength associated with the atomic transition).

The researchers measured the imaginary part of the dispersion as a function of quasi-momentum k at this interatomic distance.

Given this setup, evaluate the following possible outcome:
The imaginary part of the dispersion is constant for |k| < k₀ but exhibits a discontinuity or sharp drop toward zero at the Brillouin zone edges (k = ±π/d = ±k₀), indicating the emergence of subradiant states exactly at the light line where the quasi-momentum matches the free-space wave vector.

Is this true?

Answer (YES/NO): NO